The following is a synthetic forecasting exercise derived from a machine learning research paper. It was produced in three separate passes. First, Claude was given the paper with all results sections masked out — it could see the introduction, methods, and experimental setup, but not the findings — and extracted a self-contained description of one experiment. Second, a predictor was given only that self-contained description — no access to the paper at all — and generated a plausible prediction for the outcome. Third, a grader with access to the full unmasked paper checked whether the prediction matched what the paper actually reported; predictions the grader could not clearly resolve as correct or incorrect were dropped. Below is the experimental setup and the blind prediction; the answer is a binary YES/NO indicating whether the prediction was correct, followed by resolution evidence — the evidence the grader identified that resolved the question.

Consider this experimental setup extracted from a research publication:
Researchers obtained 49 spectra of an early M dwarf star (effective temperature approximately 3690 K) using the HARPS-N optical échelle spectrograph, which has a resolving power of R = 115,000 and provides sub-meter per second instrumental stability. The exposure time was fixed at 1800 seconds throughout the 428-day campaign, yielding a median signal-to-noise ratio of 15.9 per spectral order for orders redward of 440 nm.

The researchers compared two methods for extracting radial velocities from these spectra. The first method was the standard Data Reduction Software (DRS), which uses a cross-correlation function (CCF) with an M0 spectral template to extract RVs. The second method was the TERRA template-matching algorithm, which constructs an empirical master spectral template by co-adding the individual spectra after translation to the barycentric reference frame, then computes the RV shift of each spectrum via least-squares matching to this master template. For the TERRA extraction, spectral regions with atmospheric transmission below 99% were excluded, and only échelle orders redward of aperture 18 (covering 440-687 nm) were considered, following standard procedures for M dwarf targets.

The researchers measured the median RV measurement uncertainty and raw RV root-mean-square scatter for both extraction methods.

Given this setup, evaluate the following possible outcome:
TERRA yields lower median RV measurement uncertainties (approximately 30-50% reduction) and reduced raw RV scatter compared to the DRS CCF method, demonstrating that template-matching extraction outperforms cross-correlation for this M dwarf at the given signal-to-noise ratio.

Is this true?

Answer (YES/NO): NO